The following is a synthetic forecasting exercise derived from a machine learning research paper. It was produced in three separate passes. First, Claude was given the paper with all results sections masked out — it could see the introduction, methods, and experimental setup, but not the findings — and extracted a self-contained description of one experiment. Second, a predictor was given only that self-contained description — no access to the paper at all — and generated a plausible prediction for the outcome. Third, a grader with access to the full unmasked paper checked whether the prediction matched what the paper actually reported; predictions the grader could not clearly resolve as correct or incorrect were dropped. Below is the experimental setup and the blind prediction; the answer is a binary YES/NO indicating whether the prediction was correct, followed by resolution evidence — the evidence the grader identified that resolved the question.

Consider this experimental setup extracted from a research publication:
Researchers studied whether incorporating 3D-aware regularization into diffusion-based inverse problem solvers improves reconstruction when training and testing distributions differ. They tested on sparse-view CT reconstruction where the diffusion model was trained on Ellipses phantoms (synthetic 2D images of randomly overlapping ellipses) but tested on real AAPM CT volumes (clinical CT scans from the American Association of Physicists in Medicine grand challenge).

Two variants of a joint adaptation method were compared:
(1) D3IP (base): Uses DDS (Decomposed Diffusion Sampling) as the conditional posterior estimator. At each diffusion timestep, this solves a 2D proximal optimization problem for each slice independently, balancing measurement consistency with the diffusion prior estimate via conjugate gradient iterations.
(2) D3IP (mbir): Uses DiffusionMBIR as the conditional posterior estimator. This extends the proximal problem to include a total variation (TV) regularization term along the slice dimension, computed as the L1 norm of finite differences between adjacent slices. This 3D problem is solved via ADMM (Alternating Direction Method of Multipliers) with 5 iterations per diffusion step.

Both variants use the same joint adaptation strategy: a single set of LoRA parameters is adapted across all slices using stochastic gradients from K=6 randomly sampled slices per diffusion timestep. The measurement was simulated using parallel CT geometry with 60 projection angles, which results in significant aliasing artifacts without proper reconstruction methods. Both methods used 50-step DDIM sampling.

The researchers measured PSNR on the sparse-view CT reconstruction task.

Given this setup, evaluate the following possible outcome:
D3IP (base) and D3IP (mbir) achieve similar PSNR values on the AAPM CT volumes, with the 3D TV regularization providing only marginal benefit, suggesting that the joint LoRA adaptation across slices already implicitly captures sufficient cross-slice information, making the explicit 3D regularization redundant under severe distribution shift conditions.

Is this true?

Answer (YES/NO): NO